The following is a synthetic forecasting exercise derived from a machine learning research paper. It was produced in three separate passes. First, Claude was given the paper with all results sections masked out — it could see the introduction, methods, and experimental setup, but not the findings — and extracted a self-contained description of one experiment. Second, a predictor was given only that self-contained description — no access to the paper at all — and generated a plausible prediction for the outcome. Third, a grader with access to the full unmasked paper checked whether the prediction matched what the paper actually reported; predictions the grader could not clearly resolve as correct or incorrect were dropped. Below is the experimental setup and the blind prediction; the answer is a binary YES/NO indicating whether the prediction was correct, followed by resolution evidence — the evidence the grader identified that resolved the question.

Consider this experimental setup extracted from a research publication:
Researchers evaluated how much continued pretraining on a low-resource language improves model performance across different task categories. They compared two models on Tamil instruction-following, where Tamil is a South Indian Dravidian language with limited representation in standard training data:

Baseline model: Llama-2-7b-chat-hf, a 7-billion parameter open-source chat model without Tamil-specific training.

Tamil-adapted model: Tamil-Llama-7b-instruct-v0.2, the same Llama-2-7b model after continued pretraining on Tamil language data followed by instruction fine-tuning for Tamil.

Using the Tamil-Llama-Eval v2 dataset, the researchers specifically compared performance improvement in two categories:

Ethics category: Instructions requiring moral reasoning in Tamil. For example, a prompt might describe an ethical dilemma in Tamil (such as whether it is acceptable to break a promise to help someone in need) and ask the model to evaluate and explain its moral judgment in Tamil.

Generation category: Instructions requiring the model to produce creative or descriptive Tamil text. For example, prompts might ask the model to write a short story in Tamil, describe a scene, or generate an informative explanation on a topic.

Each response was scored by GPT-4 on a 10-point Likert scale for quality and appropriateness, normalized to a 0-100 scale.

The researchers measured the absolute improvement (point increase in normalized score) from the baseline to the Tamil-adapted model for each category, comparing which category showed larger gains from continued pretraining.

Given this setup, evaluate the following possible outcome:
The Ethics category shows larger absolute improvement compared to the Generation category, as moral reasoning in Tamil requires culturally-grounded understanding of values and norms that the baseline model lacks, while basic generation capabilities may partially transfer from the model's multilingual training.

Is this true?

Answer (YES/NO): NO